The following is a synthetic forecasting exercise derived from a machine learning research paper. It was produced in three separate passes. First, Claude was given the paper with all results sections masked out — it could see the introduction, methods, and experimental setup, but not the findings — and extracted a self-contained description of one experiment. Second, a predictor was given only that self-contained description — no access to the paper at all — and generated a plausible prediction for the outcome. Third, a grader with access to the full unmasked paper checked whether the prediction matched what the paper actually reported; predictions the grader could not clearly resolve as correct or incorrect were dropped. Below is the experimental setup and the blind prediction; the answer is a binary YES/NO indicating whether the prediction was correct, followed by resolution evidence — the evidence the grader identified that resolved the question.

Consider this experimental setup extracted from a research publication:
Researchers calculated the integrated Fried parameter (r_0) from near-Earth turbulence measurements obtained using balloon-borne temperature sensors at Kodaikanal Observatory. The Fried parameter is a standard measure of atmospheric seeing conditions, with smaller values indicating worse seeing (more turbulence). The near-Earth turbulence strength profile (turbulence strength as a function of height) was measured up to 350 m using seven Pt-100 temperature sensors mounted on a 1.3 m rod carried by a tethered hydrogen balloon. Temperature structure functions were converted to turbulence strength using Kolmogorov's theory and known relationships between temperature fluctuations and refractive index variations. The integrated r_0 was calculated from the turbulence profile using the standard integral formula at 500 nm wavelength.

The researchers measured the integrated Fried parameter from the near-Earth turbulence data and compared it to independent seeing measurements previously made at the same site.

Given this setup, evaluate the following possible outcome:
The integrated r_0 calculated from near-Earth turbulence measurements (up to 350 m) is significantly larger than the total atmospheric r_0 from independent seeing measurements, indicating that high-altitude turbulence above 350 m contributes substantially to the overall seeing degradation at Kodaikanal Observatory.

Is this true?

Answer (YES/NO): NO